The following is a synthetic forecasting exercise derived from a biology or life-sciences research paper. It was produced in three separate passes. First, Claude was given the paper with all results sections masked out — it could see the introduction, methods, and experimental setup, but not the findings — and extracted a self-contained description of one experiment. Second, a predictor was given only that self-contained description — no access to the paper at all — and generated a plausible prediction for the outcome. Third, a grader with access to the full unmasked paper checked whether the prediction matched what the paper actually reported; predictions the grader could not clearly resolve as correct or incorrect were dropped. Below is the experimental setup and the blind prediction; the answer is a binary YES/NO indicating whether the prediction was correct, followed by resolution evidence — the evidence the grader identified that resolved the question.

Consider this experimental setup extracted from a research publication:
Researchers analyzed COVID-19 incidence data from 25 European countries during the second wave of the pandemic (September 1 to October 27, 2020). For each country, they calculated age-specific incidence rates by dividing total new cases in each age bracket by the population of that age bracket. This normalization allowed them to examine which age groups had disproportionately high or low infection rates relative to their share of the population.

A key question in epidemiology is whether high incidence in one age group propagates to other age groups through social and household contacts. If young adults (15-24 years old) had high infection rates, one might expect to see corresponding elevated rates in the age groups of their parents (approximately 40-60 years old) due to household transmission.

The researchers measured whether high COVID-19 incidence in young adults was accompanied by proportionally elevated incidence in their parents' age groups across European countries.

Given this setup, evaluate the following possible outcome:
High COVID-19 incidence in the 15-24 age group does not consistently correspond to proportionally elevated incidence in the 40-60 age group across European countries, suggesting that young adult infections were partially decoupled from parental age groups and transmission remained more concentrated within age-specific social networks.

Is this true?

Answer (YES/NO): YES